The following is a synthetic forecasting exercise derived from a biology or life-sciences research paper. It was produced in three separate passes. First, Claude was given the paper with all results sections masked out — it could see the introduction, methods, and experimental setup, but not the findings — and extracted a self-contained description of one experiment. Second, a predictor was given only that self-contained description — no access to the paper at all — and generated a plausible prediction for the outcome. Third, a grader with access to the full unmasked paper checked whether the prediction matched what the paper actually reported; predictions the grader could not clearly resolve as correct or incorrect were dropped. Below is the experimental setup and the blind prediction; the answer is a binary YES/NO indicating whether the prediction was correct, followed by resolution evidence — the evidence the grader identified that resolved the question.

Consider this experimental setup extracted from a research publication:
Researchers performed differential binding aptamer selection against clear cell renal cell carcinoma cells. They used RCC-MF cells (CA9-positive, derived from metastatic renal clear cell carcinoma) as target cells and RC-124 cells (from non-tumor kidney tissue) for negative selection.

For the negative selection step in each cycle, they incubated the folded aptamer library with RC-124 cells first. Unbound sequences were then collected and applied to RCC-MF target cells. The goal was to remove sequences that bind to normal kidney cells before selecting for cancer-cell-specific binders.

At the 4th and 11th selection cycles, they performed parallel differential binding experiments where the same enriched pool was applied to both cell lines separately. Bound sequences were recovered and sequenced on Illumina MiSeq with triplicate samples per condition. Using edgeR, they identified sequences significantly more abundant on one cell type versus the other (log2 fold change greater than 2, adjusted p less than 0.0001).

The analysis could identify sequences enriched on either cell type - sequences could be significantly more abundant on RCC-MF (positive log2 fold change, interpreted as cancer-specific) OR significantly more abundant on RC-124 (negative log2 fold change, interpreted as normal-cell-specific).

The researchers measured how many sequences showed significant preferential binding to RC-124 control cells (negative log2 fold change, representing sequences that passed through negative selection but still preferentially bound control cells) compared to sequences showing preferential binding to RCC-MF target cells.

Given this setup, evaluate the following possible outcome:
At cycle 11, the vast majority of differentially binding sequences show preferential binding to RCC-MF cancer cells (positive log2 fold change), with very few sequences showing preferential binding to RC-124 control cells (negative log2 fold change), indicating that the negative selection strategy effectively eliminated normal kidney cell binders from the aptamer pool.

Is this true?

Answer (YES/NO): NO